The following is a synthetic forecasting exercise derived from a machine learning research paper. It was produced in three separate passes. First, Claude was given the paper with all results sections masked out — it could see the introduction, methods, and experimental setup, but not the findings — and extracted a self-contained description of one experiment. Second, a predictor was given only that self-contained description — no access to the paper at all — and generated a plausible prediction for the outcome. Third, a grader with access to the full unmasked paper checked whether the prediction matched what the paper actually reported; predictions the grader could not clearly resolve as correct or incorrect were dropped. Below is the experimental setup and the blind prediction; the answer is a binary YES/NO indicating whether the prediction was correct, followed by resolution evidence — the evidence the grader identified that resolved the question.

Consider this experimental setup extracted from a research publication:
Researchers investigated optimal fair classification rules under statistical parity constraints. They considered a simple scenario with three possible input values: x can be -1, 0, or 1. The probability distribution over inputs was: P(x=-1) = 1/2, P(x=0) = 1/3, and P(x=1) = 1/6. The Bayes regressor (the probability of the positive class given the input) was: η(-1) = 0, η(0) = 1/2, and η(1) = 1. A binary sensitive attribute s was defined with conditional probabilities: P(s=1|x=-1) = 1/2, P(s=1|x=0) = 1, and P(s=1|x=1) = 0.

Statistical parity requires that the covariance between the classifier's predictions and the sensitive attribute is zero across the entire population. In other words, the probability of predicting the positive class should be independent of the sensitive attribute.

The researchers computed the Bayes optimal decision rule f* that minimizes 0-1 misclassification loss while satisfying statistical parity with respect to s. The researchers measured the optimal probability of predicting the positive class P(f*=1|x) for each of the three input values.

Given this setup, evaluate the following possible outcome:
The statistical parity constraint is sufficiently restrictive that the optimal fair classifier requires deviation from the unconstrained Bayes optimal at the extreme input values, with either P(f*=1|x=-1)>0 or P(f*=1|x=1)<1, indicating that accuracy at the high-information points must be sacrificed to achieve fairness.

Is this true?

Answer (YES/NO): NO